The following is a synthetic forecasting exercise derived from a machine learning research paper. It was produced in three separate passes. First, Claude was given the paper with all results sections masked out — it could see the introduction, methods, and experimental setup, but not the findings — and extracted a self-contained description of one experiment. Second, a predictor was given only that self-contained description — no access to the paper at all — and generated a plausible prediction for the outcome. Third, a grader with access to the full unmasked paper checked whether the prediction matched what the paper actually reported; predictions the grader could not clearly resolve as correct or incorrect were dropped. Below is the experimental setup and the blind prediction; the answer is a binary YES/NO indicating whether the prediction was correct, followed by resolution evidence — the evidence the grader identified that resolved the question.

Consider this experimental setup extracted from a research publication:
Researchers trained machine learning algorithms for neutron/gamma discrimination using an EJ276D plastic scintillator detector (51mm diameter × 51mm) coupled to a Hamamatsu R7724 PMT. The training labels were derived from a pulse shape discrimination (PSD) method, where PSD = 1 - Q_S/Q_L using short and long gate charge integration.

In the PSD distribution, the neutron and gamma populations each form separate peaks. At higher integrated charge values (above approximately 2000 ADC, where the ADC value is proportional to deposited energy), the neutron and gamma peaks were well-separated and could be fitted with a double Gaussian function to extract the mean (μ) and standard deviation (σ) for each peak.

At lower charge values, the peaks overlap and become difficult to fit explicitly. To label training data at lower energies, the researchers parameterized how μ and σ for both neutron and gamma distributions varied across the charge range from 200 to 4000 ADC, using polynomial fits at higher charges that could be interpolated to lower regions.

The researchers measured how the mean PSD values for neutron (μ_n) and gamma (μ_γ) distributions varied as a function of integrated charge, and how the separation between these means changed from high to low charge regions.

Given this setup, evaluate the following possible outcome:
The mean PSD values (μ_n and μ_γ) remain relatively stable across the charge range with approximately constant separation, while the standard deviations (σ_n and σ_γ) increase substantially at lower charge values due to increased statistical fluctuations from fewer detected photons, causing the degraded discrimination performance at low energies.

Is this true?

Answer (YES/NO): NO